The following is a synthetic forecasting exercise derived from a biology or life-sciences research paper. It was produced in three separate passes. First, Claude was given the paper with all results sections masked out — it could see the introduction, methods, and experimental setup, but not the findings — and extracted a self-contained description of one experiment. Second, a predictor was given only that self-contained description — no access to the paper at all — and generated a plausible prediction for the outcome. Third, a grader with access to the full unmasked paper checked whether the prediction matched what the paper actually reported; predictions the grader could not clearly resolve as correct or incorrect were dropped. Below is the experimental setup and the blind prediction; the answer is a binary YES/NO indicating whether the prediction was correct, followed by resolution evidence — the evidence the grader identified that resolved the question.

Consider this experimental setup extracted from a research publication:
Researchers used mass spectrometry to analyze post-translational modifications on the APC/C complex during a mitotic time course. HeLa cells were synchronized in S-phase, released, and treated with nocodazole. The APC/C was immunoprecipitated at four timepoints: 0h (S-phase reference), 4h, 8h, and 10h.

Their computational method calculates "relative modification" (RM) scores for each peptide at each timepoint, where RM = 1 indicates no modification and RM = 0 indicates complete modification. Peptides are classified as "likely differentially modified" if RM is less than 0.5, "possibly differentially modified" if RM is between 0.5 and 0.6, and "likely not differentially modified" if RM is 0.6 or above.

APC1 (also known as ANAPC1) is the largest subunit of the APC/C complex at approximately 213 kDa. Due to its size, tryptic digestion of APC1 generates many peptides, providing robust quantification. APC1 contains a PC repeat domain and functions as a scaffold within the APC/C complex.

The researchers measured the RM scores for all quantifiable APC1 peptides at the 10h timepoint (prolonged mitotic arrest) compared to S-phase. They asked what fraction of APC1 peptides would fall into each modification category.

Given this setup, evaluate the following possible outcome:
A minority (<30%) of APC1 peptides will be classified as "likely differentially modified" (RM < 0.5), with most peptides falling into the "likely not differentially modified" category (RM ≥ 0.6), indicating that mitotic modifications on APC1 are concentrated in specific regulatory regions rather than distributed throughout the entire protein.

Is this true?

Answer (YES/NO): YES